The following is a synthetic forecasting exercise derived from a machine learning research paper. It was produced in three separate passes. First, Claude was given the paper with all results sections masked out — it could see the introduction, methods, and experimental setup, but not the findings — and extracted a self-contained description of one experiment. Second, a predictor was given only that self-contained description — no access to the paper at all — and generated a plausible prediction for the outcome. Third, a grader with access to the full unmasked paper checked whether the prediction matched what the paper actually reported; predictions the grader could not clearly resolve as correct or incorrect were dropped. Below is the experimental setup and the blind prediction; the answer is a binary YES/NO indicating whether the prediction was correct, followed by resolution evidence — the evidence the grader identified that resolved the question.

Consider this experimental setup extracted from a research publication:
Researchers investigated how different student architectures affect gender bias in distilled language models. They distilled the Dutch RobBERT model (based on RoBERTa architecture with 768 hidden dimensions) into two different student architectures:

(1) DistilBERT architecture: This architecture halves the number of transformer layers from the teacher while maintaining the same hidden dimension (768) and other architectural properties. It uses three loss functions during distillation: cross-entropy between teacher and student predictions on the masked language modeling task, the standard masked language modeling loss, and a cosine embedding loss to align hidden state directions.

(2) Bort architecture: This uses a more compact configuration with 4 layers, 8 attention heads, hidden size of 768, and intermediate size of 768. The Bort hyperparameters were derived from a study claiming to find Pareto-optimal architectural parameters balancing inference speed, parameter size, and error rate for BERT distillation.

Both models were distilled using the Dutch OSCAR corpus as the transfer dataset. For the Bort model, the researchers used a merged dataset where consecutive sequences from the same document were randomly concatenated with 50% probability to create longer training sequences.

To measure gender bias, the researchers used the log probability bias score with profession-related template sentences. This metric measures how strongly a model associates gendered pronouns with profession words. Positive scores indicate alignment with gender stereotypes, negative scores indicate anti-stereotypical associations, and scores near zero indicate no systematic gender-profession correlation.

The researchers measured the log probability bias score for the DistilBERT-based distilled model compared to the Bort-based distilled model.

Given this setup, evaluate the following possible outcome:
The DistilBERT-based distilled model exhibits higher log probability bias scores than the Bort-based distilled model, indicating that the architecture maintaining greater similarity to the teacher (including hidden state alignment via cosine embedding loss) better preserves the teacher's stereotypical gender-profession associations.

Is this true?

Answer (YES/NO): NO